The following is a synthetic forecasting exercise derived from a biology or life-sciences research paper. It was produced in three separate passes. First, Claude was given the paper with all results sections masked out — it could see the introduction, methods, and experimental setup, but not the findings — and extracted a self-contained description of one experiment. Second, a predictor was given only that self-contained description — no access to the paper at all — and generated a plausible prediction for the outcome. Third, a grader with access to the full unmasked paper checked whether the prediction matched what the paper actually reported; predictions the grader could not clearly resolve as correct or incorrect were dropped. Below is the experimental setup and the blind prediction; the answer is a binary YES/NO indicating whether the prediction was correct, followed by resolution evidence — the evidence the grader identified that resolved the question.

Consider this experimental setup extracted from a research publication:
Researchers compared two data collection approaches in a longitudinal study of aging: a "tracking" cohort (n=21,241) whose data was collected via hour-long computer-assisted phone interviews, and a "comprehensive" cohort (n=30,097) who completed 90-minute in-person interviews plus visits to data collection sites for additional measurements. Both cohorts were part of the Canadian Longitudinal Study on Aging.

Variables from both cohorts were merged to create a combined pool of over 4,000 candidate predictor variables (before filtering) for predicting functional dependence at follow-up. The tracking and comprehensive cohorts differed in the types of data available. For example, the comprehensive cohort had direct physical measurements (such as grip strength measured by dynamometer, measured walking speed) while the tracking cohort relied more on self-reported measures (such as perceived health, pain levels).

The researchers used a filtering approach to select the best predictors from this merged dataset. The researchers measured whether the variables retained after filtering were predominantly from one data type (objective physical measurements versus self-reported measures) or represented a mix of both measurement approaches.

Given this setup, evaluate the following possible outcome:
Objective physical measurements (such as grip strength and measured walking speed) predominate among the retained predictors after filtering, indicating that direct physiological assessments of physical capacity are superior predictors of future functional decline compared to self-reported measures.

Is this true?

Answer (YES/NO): NO